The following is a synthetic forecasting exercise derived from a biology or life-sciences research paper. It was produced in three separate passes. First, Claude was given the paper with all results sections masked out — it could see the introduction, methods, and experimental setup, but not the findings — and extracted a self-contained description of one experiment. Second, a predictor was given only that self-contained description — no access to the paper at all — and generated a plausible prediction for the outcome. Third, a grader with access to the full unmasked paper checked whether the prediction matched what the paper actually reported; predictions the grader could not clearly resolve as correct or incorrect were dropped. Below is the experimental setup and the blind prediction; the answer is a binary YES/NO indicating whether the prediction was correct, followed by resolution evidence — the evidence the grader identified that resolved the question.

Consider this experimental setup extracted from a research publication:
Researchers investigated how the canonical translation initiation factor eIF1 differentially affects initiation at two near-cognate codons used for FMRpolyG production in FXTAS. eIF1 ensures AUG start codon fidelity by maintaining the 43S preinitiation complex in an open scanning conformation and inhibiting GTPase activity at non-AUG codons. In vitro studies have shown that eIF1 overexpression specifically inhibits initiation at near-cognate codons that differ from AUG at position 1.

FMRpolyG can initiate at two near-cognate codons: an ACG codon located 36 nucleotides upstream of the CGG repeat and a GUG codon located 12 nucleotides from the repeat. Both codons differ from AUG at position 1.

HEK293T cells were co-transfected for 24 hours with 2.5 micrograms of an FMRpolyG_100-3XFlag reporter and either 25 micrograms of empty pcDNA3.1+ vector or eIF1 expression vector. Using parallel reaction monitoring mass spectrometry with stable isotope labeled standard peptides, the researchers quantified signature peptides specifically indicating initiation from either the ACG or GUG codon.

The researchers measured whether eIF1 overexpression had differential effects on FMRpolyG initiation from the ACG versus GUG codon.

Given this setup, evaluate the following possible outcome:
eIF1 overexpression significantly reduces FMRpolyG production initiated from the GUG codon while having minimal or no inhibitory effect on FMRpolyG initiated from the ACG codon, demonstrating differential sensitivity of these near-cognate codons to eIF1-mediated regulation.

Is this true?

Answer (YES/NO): NO